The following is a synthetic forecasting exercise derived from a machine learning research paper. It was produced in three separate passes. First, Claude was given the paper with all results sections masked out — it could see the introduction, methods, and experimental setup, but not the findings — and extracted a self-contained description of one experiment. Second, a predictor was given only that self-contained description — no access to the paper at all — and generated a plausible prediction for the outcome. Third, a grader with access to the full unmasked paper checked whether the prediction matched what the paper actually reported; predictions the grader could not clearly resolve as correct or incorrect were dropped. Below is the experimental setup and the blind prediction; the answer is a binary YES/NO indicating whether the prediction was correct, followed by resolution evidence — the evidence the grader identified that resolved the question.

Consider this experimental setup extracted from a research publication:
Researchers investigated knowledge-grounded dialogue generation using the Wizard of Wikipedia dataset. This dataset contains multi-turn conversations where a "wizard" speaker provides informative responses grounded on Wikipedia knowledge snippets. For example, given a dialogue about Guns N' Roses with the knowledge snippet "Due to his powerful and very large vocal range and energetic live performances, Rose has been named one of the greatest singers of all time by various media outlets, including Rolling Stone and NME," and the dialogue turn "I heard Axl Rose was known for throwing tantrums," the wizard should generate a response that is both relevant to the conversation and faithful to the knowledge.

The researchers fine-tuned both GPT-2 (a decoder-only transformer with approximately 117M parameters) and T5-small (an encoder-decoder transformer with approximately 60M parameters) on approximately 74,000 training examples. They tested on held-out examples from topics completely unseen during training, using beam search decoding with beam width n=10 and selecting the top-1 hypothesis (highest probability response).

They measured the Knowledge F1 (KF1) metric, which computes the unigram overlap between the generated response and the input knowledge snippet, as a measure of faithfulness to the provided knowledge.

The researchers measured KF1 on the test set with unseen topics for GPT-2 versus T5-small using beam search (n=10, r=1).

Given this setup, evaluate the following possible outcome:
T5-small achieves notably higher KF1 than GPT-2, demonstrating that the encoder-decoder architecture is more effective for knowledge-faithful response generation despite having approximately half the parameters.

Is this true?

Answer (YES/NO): YES